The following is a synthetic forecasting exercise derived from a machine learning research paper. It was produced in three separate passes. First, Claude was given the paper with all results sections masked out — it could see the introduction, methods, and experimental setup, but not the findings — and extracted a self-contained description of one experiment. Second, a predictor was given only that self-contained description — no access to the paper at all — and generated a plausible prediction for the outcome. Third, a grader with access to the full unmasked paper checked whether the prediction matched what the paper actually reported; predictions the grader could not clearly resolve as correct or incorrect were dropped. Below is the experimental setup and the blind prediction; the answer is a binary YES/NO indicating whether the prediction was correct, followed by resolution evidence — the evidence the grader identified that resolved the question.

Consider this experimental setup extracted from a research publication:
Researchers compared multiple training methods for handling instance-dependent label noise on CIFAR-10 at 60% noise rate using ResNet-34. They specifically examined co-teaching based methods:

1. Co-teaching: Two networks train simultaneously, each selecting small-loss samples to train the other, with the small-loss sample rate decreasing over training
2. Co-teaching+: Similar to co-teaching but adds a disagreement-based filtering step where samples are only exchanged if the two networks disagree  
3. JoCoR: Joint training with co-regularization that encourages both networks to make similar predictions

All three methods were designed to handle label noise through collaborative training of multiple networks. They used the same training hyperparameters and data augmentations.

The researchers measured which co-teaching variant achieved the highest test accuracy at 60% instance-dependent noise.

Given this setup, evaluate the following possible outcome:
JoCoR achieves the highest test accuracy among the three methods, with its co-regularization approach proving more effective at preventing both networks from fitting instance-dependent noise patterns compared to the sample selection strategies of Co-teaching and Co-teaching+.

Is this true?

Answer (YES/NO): YES